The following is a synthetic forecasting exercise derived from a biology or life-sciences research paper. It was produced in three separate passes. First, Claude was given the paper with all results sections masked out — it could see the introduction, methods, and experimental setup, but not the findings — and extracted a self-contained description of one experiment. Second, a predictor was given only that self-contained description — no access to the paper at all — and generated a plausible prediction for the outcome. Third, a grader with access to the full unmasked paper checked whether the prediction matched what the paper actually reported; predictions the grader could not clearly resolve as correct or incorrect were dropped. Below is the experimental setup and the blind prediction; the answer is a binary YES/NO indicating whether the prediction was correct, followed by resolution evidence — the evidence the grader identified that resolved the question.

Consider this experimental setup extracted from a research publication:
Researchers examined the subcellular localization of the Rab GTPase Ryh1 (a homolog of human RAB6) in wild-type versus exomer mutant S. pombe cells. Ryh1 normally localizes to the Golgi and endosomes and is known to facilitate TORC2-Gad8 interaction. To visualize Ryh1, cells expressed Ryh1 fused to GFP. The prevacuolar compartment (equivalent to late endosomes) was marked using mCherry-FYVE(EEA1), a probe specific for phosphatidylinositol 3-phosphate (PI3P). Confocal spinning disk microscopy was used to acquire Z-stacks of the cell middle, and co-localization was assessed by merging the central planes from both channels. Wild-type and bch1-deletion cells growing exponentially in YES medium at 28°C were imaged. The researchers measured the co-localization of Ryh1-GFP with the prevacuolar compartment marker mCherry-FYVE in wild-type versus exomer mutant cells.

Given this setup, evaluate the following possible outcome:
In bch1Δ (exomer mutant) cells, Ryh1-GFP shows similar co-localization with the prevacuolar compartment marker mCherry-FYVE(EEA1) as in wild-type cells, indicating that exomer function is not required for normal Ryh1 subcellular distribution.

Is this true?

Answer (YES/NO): NO